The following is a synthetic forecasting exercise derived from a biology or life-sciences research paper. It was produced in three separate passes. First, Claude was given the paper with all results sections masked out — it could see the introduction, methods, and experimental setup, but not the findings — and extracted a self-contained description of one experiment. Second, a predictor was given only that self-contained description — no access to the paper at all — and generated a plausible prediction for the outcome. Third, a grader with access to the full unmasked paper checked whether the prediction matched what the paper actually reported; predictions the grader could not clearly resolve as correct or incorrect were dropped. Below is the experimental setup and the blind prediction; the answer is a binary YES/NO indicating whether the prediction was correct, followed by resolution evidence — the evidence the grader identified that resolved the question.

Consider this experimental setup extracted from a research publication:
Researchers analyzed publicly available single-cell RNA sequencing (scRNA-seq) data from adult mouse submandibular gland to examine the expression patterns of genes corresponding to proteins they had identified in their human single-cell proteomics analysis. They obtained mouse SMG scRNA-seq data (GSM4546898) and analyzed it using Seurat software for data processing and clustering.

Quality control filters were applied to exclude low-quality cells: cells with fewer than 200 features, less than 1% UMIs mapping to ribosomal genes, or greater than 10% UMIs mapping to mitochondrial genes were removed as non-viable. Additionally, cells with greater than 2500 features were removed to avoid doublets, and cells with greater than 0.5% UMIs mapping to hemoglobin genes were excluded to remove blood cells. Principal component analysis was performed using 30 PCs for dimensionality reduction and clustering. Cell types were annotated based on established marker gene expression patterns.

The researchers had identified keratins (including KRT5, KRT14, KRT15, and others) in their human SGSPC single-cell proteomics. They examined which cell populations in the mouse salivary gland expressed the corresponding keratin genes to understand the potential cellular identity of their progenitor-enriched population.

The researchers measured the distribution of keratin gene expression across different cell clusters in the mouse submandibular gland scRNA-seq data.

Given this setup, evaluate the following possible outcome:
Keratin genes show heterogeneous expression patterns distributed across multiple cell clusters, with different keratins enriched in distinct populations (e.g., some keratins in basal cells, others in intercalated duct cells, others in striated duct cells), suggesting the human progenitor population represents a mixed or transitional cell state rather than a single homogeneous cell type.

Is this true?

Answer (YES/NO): NO